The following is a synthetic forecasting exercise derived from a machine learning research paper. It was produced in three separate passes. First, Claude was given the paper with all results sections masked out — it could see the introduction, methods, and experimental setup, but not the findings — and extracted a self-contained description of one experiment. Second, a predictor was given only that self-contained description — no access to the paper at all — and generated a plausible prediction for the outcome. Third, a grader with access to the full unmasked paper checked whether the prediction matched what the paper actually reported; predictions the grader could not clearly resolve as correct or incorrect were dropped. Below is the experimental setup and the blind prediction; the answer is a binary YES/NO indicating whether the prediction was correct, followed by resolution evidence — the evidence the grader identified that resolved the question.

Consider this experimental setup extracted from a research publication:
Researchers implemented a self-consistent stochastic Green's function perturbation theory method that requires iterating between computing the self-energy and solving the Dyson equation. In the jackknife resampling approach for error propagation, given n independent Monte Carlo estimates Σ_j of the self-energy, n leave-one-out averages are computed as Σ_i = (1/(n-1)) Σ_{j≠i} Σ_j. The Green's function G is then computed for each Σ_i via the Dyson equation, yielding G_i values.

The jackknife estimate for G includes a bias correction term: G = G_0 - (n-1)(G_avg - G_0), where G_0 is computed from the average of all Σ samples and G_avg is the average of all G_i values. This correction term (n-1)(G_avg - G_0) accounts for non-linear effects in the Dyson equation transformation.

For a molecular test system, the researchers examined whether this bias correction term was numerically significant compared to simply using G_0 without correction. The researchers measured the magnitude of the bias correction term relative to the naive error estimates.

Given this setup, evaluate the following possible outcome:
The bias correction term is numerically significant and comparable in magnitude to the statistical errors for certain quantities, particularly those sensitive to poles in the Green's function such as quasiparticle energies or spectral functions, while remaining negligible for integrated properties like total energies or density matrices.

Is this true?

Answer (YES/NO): NO